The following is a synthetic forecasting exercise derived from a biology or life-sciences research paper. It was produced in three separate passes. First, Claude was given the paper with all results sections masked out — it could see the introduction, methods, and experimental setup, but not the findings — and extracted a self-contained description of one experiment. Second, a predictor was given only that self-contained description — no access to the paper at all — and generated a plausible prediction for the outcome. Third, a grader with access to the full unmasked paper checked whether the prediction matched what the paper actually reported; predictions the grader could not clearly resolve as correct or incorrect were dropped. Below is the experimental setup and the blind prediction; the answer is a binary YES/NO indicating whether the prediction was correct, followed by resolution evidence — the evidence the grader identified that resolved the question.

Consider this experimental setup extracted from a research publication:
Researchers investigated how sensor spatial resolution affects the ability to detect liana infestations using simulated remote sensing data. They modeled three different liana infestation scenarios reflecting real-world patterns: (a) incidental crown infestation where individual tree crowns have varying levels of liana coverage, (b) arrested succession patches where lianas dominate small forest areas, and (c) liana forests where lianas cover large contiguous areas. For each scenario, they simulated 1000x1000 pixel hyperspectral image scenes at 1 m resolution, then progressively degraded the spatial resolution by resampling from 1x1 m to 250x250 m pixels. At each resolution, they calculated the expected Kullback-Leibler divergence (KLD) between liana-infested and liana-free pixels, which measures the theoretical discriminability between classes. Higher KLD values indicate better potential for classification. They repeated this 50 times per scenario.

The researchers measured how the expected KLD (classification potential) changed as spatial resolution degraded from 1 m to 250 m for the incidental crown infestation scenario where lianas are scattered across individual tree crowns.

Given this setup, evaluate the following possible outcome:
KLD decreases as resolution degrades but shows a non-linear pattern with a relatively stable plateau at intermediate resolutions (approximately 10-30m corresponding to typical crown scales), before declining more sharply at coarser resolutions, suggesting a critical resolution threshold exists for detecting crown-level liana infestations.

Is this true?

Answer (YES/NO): NO